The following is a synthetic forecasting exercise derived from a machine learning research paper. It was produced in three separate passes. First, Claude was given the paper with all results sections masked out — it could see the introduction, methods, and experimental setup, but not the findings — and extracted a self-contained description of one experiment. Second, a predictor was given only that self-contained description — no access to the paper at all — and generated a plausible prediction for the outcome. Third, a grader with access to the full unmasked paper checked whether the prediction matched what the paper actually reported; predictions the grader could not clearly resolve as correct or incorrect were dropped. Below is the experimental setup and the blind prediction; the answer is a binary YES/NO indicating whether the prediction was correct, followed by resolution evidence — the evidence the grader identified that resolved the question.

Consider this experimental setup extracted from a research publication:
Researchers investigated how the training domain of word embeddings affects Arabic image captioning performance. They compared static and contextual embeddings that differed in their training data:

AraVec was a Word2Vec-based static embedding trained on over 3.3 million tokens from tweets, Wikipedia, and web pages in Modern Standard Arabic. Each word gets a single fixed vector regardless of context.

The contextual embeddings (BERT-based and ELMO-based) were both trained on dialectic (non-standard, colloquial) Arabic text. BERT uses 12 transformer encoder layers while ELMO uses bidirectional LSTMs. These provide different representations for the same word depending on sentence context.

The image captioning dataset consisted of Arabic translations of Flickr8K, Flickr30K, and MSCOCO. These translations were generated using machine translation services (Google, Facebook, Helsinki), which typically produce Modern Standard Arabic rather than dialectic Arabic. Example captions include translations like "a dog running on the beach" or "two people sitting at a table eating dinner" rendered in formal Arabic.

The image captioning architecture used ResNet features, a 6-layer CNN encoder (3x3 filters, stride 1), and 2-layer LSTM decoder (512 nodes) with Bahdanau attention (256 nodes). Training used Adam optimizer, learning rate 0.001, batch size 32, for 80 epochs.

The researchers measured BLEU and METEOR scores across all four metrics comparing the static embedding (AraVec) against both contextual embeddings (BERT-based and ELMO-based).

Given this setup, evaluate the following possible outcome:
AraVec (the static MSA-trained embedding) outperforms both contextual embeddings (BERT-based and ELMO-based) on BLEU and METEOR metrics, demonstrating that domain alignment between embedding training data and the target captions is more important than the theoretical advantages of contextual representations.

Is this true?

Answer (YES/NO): YES